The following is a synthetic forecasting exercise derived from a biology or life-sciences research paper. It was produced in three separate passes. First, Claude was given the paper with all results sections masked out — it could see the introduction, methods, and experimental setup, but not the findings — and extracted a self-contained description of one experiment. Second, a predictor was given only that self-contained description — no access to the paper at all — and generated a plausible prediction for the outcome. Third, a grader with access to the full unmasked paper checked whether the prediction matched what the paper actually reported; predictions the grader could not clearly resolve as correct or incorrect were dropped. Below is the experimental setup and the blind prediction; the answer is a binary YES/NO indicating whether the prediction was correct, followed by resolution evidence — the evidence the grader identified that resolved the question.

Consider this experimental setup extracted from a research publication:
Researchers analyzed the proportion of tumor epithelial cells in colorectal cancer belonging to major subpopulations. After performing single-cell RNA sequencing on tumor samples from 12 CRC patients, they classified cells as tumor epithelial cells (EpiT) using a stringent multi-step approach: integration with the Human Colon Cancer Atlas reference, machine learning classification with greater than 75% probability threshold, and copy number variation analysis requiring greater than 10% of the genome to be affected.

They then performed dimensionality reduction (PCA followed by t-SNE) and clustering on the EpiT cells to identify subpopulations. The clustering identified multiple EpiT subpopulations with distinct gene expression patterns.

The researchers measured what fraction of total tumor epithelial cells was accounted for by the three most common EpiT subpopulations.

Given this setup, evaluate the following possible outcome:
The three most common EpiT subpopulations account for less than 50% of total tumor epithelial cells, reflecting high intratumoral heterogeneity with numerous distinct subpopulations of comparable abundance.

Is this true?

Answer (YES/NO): NO